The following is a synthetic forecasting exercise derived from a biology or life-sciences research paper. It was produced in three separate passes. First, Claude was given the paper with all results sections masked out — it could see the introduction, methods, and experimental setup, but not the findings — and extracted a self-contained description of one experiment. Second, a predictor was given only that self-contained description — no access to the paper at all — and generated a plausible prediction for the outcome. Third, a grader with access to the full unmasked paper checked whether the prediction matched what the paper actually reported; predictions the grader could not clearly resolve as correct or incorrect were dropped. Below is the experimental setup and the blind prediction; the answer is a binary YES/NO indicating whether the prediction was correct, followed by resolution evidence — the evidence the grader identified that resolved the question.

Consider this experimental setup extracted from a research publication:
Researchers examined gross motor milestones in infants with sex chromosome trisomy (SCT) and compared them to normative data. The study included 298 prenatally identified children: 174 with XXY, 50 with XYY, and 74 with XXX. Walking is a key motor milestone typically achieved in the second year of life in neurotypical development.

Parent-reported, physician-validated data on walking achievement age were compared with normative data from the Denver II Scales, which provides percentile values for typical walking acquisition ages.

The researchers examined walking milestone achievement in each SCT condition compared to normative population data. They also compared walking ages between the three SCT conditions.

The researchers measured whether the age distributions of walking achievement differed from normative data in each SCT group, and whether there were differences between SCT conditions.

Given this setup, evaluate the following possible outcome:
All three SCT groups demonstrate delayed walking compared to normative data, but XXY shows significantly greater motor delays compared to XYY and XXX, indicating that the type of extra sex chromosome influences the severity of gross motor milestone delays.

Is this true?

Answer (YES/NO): NO